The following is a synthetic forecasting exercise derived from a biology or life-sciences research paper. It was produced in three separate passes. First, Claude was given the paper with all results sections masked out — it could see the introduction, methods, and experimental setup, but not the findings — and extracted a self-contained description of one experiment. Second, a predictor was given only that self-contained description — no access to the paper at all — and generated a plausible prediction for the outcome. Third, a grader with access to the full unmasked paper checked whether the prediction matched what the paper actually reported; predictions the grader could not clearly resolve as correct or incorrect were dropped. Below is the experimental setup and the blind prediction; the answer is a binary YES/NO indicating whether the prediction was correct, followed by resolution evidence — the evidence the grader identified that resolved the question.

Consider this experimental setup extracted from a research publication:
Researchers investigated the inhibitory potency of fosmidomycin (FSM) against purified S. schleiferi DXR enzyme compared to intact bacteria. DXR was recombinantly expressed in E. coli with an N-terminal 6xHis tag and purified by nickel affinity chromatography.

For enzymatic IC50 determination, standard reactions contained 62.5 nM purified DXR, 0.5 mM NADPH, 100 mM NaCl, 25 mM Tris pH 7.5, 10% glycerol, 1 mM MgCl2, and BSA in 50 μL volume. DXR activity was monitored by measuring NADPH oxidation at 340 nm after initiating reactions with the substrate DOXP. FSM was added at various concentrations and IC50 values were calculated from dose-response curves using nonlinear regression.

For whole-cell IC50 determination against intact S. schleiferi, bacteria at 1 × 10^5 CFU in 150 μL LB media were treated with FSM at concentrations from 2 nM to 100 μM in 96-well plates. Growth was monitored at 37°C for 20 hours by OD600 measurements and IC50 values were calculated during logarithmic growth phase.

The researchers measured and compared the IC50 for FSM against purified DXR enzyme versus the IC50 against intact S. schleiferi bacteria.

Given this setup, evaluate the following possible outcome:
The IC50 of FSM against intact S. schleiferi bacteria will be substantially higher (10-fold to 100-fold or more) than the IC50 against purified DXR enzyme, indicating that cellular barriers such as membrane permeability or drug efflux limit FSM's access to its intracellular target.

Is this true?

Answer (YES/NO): NO